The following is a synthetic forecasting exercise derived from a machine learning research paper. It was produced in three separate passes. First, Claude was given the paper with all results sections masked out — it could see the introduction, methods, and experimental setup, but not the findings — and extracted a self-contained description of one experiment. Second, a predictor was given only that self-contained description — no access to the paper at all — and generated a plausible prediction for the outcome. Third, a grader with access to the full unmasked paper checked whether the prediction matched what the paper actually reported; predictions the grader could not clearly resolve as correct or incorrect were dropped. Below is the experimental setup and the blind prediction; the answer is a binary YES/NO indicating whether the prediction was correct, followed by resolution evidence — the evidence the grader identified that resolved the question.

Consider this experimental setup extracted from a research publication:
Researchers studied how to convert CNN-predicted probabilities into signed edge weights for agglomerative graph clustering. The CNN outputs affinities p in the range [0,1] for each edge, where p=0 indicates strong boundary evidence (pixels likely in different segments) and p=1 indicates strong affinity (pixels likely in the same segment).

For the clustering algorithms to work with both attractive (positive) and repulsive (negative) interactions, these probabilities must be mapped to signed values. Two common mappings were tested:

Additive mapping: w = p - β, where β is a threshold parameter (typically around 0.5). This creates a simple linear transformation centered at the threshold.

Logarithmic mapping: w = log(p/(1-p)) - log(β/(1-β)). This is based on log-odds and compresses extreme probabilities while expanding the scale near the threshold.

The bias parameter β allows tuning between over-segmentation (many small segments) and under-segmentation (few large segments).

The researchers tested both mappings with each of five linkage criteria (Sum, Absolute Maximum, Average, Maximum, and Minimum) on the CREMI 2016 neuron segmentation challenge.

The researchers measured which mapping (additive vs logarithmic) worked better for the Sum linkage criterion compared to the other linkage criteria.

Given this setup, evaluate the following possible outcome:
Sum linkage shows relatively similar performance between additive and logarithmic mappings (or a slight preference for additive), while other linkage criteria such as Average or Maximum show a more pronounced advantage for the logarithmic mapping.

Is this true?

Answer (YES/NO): NO